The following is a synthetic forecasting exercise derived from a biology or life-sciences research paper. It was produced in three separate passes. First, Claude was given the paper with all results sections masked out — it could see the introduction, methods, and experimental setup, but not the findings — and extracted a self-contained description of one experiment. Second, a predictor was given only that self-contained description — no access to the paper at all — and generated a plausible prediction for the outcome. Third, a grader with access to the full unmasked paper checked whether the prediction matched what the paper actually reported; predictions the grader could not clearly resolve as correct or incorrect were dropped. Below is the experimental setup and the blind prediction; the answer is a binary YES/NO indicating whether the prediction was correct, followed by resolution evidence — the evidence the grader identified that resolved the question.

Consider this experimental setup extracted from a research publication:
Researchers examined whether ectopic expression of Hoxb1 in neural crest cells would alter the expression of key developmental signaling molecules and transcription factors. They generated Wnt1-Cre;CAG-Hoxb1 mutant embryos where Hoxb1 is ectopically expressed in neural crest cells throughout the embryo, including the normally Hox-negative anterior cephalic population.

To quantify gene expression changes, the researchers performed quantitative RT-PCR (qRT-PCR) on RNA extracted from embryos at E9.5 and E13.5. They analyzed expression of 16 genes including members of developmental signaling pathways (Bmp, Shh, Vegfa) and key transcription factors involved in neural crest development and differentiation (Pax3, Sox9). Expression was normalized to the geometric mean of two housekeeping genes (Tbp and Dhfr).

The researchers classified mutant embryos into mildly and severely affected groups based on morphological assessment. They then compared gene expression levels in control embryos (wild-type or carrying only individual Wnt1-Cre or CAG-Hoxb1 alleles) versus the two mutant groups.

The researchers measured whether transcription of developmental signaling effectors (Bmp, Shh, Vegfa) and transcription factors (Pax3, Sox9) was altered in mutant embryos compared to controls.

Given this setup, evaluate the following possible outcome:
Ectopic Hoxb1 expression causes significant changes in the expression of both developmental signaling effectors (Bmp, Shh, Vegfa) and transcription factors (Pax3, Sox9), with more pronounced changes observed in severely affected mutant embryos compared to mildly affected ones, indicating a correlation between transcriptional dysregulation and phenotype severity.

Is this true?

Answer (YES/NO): NO